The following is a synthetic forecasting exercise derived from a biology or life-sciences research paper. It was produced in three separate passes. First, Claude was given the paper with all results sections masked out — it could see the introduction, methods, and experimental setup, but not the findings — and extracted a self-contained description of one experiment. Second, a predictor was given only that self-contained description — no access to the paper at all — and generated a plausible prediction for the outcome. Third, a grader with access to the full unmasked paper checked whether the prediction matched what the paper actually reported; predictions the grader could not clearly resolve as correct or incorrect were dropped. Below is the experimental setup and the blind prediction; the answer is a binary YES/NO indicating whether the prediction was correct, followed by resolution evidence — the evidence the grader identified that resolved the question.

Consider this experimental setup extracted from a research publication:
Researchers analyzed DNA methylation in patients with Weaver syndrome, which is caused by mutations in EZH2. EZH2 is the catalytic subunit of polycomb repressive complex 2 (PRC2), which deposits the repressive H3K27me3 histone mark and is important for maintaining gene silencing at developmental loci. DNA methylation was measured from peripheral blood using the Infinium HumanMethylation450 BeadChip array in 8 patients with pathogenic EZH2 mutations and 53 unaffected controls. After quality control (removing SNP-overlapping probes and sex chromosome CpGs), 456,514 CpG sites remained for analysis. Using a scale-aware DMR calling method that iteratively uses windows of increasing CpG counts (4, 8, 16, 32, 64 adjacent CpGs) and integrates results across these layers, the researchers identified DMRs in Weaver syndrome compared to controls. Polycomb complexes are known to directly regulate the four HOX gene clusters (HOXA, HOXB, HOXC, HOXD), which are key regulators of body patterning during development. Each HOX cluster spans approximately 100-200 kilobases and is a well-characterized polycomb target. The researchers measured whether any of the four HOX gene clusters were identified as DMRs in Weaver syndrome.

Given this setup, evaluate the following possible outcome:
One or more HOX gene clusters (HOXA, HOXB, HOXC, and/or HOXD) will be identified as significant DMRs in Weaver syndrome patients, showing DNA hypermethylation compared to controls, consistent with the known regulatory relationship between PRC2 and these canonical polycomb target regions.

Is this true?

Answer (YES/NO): NO